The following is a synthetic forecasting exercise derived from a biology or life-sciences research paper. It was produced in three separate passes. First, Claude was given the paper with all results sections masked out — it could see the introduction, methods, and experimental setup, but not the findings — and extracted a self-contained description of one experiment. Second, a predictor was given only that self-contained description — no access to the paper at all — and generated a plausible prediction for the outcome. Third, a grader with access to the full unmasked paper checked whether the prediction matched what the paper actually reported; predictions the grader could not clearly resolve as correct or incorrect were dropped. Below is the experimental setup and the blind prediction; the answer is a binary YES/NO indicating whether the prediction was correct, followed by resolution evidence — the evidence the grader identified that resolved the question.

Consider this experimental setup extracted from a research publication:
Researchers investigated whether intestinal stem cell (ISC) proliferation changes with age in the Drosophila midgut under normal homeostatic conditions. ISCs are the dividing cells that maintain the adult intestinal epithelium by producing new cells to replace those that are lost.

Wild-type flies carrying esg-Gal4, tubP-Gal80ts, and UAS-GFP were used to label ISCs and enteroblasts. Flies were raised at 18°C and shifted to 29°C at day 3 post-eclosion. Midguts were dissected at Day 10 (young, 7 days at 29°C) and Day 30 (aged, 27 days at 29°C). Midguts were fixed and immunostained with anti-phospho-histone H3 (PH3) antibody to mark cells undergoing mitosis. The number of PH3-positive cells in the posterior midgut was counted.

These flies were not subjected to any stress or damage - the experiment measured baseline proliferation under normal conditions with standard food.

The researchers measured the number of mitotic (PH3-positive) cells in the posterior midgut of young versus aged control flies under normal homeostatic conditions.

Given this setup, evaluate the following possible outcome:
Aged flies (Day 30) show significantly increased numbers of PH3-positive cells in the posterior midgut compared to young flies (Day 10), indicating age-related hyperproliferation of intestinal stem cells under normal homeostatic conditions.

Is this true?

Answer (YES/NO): YES